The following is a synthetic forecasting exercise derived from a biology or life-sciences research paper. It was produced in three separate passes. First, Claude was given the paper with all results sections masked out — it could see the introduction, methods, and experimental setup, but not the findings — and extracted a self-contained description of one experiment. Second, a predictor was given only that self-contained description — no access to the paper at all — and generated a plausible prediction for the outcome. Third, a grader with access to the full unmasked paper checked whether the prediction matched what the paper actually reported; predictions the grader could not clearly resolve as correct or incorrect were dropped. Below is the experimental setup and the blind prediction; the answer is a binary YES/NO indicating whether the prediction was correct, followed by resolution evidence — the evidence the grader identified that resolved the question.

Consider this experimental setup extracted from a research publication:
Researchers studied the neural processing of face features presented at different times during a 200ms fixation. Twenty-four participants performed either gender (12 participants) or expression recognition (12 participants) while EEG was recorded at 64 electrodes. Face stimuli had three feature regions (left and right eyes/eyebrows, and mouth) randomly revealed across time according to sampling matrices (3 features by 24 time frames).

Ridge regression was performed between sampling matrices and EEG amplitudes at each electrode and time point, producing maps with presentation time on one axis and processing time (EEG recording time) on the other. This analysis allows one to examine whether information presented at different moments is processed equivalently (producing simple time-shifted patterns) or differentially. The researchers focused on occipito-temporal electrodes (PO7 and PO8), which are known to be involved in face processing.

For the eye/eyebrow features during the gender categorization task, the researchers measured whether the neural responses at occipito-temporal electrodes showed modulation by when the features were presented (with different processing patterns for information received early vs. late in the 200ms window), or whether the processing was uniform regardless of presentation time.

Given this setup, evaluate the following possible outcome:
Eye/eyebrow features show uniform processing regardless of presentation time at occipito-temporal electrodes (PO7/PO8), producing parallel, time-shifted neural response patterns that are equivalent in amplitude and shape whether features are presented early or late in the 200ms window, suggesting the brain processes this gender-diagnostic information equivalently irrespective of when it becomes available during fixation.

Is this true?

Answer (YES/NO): NO